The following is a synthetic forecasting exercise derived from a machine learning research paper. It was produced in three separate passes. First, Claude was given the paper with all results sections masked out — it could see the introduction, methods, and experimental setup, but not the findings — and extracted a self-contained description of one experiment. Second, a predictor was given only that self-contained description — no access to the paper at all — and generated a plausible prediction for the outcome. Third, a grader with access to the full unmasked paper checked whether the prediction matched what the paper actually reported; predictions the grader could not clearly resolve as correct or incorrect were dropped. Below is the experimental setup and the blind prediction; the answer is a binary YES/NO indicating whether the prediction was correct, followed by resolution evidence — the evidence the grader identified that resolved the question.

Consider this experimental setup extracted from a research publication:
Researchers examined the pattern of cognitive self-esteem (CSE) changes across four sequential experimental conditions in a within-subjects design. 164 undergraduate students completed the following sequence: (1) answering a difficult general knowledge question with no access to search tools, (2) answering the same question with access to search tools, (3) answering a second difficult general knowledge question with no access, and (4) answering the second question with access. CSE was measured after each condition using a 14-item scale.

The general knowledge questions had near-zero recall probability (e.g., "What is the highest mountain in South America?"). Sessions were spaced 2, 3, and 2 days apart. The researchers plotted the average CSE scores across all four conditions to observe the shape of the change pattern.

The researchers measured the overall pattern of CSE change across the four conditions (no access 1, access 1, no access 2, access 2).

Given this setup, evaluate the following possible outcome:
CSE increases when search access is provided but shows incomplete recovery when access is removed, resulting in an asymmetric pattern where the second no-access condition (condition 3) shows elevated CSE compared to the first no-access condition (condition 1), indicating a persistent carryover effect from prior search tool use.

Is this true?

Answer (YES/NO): NO